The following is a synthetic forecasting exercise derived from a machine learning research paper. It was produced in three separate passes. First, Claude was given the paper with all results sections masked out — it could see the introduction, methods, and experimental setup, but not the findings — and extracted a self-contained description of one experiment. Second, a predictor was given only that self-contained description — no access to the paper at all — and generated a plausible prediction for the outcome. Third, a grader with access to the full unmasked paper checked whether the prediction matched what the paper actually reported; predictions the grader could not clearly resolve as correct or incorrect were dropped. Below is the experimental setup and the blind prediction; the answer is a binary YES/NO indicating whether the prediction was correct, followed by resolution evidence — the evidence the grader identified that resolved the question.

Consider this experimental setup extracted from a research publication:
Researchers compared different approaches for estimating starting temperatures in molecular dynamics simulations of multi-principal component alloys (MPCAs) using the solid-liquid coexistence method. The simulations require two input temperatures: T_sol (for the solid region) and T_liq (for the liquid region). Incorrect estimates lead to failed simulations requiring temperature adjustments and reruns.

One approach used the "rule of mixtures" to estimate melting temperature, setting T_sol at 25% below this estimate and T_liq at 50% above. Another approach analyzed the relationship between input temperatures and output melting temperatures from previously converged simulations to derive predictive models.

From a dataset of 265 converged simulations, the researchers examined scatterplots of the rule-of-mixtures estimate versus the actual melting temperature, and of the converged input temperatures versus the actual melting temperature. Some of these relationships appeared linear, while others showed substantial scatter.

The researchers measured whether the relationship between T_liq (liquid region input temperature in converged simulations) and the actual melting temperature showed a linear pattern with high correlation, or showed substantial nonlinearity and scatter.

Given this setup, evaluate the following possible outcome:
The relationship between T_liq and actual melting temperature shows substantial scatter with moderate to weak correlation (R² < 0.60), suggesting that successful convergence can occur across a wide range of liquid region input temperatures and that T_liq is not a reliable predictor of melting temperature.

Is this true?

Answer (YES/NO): NO